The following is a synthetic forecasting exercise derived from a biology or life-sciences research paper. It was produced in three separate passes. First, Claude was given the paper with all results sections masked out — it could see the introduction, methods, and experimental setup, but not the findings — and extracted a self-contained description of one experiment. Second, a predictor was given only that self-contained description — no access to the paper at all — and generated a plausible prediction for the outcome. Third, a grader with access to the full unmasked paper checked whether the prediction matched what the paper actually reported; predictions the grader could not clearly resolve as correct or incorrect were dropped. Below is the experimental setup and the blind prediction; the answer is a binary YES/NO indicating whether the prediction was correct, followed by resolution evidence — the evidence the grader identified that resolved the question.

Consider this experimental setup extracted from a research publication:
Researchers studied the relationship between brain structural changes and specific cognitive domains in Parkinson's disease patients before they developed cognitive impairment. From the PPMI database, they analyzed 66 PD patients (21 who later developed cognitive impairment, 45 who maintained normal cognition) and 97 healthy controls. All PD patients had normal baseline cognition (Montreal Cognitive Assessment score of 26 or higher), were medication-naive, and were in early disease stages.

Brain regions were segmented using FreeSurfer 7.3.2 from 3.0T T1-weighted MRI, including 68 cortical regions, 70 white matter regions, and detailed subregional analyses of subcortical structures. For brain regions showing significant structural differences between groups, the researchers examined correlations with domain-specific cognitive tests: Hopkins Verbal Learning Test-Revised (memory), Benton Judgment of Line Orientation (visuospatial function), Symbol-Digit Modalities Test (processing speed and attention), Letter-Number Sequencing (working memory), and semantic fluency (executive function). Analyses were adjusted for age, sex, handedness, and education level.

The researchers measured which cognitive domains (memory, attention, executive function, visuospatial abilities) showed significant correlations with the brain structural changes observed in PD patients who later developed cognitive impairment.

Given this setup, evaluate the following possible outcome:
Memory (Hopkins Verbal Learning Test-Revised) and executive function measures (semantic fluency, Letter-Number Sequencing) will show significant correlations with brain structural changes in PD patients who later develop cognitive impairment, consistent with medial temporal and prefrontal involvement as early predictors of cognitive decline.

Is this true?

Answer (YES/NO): NO